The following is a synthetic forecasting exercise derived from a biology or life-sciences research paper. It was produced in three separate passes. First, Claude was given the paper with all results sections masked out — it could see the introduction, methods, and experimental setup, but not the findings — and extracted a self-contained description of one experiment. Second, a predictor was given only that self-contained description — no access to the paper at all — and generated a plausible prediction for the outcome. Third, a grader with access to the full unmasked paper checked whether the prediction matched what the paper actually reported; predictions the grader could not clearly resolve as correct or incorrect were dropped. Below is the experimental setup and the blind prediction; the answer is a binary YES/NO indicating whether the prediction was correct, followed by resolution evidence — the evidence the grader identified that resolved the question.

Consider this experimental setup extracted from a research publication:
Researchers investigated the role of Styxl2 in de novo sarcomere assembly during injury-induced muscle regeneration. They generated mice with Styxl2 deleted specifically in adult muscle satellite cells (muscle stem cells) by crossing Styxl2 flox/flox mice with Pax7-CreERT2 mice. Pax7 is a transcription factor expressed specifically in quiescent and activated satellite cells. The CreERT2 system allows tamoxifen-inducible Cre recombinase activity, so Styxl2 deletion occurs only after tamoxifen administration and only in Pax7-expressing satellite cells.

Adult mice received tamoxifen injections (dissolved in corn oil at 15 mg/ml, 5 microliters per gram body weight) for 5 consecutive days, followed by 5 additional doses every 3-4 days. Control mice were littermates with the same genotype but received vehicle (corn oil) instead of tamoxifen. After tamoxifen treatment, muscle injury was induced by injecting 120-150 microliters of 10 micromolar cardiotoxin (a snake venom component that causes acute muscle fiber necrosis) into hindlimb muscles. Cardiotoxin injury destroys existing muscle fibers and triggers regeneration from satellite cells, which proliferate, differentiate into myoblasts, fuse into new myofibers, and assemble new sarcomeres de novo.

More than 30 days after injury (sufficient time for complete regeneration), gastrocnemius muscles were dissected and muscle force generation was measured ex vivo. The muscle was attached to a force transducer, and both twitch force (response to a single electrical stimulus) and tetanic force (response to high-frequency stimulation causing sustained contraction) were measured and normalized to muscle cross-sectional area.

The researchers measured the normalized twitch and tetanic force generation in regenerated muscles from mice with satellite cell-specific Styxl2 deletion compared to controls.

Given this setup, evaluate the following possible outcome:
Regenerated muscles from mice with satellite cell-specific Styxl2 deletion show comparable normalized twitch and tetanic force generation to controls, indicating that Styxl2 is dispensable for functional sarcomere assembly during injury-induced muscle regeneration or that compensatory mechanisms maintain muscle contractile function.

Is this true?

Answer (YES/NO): NO